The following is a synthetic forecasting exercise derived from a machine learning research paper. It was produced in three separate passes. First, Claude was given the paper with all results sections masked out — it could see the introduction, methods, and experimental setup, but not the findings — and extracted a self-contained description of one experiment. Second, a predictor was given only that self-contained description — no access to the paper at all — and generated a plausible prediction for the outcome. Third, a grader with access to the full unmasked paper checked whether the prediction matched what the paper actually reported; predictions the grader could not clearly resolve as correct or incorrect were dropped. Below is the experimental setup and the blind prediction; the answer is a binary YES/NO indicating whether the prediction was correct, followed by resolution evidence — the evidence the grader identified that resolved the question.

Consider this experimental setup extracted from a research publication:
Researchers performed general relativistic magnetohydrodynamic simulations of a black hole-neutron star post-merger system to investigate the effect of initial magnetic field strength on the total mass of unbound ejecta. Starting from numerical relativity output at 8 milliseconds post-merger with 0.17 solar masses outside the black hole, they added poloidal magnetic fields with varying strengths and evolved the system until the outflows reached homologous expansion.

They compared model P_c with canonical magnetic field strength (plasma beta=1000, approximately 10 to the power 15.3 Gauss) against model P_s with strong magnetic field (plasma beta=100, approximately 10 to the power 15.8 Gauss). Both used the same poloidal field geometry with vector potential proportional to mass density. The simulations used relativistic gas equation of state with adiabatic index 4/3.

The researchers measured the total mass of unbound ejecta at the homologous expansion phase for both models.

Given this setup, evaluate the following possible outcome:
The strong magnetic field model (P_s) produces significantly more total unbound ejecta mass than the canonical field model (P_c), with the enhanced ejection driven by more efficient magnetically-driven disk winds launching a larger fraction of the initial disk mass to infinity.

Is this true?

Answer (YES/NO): YES